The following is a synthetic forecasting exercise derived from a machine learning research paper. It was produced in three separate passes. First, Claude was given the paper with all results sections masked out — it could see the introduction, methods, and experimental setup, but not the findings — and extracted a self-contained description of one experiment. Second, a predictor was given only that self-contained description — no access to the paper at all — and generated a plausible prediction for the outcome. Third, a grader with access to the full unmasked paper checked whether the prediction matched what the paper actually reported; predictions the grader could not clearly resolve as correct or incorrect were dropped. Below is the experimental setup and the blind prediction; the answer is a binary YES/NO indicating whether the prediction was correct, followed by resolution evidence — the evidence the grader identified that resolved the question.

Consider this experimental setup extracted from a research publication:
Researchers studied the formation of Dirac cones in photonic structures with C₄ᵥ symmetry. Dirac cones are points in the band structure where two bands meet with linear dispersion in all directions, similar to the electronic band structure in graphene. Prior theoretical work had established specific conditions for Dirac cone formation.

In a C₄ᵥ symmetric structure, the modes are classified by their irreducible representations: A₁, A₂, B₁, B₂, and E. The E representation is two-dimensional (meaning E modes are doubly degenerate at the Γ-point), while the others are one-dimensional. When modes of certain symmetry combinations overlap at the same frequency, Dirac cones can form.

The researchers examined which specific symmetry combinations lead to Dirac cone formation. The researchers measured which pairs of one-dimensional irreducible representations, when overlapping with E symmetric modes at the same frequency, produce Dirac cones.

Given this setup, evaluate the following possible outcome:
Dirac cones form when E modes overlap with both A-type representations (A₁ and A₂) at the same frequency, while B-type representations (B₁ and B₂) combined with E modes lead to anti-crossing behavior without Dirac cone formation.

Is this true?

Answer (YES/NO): NO